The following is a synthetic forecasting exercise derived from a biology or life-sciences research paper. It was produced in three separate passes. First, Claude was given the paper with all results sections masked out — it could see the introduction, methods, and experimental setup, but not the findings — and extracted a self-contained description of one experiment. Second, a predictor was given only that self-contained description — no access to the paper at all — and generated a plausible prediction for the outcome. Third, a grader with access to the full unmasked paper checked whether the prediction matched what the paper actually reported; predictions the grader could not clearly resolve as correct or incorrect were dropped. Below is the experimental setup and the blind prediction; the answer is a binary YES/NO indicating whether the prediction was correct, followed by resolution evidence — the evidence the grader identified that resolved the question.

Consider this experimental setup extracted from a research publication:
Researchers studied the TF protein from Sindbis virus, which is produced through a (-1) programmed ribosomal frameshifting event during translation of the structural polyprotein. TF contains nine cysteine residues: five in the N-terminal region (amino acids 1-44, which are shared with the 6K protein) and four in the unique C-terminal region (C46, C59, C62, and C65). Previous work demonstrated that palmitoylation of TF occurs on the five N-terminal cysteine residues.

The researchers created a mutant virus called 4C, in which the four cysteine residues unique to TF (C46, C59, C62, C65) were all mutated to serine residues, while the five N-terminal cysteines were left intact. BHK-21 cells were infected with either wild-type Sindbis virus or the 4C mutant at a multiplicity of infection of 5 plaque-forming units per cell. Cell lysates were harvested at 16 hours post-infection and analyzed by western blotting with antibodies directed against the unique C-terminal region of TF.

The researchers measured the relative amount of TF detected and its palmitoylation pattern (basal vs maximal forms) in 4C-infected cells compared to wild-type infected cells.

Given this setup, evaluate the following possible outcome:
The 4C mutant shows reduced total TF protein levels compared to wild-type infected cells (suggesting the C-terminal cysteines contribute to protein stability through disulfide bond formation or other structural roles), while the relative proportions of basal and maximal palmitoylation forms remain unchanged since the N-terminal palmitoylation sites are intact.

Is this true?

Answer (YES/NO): NO